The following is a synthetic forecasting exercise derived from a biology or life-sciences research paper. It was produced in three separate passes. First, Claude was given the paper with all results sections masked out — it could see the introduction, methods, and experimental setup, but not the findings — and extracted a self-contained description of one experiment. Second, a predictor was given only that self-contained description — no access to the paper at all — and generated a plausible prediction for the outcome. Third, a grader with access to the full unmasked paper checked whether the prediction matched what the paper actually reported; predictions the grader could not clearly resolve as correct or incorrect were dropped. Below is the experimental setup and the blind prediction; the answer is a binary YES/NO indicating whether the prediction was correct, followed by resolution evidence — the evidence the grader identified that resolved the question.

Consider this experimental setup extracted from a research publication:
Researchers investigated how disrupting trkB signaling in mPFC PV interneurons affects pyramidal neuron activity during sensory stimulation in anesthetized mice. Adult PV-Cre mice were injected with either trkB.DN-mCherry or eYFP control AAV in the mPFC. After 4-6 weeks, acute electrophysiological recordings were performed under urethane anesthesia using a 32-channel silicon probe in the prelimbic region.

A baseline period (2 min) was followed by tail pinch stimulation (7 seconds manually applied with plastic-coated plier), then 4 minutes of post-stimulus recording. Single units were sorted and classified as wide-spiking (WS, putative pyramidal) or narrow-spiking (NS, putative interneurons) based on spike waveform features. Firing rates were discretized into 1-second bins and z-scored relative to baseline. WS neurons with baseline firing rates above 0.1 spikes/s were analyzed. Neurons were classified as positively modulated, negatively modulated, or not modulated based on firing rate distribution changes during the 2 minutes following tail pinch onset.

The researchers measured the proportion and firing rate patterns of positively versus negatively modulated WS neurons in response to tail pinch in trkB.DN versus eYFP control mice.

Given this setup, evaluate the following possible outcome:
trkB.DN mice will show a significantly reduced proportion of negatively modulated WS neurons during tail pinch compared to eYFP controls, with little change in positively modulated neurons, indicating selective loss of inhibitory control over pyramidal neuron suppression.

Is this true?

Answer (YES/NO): NO